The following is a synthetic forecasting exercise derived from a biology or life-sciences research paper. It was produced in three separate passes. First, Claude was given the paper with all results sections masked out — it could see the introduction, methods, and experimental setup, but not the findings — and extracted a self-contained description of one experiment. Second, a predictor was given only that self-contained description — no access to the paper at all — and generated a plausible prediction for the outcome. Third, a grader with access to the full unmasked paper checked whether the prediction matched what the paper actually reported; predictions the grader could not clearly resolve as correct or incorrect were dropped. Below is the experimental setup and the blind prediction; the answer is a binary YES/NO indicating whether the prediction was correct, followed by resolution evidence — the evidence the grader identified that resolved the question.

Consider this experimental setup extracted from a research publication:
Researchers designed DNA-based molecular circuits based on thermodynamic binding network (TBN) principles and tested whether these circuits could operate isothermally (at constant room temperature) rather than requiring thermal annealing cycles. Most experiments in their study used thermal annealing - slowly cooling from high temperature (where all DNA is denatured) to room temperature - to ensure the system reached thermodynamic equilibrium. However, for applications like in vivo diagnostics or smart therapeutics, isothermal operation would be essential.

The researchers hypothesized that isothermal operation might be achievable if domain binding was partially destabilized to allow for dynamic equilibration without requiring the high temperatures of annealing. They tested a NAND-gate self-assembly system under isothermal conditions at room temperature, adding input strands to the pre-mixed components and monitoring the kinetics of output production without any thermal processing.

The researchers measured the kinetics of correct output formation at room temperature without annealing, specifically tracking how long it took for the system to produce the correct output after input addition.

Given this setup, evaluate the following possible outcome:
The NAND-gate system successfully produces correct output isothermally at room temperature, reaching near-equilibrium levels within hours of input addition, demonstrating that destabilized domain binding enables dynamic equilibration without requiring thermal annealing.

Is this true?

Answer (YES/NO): NO